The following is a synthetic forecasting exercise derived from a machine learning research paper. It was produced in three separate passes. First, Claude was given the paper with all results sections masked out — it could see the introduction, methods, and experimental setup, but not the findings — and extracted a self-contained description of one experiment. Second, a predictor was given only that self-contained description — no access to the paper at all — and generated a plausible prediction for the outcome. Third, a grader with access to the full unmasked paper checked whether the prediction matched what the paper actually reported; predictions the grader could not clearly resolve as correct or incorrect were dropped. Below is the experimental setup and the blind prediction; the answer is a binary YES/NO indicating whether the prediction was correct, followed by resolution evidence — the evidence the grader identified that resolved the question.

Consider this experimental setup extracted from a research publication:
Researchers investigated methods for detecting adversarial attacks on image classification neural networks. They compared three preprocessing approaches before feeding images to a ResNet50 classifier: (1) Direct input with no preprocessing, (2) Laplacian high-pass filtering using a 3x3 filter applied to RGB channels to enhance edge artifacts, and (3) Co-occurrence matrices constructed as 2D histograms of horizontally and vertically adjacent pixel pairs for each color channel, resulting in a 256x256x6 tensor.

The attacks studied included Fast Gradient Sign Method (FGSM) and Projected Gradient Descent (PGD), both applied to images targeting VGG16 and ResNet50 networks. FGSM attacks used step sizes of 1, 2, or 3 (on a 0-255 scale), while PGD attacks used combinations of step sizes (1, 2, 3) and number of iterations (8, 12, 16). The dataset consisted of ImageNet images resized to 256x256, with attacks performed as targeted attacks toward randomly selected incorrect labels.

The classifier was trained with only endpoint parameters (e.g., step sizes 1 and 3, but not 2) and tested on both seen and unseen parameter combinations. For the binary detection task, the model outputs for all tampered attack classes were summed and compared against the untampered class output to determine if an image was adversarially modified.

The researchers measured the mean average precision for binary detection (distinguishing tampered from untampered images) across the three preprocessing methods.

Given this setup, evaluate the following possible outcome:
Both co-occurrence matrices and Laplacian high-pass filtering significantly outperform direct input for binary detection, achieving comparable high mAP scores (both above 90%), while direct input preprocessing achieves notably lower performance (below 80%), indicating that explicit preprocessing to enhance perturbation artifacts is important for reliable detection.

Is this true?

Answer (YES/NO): NO